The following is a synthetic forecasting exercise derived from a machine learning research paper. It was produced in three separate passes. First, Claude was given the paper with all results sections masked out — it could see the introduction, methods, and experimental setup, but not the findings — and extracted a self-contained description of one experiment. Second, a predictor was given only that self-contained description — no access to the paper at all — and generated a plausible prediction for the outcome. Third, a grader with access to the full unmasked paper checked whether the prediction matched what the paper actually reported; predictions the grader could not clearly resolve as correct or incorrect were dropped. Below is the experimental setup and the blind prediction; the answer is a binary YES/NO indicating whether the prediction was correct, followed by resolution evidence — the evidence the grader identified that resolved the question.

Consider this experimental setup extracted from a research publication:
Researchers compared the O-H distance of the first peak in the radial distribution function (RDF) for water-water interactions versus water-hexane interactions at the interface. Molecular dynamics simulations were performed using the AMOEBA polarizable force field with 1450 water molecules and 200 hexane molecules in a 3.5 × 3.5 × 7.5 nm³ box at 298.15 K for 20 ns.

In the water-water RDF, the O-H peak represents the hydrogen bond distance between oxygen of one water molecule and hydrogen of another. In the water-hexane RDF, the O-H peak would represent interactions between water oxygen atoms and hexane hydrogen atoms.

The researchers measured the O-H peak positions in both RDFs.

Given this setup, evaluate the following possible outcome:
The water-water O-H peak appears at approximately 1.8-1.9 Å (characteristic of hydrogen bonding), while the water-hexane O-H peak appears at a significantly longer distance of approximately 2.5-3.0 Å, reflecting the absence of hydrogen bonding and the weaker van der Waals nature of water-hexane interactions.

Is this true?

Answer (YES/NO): YES